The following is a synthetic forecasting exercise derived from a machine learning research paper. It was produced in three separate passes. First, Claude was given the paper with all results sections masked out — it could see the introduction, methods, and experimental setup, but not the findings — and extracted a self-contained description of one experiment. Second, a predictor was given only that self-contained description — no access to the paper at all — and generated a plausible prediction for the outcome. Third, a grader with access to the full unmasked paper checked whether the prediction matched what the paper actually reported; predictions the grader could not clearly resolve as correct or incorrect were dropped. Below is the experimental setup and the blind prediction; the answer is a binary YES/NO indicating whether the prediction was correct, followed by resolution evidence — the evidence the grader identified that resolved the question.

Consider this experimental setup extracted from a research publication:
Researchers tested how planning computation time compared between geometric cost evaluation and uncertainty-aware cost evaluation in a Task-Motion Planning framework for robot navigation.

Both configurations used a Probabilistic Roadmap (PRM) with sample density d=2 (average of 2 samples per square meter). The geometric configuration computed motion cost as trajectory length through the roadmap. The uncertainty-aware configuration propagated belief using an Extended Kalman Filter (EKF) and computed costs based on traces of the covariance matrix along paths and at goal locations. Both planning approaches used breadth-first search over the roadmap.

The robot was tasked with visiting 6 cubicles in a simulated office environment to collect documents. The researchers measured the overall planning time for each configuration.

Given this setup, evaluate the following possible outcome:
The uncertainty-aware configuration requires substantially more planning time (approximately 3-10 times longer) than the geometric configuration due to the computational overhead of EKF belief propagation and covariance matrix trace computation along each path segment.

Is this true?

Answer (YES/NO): YES